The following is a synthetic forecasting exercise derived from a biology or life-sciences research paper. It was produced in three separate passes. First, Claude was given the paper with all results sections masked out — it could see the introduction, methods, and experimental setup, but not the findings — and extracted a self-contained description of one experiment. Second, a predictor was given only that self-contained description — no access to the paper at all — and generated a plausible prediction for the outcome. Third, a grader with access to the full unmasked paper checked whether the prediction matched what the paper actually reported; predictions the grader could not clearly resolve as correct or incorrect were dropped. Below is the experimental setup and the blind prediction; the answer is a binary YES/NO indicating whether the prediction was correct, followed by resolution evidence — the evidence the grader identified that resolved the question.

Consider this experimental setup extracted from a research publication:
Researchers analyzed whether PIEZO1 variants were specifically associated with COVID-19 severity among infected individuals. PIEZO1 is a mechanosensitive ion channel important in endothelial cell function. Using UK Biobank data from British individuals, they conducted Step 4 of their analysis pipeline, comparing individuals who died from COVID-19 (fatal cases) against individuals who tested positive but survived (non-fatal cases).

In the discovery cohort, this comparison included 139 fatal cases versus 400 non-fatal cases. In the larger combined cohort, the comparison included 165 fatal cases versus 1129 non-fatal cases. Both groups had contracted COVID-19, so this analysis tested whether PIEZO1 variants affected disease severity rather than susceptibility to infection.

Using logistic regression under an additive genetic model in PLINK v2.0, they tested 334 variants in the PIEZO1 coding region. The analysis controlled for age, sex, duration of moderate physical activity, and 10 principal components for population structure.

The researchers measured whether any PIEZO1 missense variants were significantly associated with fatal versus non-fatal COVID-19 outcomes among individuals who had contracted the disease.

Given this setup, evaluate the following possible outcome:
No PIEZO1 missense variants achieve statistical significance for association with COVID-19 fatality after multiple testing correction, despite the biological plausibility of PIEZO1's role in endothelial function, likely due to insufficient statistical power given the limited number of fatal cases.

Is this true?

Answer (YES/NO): NO